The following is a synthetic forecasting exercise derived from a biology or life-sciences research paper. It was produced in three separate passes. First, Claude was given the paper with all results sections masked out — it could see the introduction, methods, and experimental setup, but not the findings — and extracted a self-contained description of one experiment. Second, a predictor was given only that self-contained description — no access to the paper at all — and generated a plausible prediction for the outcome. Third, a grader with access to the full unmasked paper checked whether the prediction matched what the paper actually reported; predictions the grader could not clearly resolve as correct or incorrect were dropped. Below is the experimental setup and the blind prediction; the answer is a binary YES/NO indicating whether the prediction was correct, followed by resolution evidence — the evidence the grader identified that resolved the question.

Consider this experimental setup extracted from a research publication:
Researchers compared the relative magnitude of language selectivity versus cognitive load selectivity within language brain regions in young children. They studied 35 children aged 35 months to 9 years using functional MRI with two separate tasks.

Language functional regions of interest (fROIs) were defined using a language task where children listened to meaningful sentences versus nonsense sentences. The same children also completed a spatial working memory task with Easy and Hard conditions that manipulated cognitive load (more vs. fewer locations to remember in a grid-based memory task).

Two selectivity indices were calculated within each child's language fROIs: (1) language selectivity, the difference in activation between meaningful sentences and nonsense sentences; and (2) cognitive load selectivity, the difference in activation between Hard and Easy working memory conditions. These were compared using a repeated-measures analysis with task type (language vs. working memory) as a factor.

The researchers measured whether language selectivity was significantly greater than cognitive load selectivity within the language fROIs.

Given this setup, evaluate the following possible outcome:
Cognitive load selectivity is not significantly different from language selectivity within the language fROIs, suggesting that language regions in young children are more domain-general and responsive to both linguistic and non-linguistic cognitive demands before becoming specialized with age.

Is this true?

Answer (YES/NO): NO